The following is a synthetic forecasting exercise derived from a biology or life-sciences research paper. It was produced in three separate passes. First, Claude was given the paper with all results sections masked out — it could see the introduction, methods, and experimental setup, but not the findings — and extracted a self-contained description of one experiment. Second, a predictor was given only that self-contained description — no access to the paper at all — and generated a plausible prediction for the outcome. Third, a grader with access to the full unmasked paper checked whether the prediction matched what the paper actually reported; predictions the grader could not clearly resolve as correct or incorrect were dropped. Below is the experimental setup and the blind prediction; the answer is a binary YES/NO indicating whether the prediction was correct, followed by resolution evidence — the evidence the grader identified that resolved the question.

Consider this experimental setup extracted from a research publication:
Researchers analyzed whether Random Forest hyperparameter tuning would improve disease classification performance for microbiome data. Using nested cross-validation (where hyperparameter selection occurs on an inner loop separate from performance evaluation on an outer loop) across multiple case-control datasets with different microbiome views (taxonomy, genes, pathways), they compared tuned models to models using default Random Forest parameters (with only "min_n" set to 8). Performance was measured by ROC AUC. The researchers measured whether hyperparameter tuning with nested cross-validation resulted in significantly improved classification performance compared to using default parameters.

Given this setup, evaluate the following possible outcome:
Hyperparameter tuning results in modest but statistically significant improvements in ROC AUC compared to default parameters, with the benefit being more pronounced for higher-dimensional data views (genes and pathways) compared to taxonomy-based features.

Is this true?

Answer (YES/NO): NO